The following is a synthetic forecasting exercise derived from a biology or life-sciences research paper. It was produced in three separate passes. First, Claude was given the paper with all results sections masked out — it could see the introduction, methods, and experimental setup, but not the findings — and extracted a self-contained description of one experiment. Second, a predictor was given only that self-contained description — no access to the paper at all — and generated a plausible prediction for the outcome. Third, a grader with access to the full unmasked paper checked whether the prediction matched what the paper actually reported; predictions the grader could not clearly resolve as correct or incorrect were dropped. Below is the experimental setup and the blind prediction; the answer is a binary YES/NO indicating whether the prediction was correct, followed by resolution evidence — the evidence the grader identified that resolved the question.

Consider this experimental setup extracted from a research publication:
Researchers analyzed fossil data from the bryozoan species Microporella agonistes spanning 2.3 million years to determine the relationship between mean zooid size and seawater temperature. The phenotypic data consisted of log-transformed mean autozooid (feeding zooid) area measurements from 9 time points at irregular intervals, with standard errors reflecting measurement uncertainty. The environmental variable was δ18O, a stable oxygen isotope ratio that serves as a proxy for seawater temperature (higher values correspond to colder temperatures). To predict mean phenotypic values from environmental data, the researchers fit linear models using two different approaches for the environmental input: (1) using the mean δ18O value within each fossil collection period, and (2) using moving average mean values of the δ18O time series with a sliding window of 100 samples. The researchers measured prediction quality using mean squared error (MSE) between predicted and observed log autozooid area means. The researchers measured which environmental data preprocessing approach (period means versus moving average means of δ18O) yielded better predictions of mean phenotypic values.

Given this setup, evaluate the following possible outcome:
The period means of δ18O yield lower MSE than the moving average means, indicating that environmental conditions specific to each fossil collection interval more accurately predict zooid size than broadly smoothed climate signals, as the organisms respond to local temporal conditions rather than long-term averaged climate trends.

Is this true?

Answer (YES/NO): NO